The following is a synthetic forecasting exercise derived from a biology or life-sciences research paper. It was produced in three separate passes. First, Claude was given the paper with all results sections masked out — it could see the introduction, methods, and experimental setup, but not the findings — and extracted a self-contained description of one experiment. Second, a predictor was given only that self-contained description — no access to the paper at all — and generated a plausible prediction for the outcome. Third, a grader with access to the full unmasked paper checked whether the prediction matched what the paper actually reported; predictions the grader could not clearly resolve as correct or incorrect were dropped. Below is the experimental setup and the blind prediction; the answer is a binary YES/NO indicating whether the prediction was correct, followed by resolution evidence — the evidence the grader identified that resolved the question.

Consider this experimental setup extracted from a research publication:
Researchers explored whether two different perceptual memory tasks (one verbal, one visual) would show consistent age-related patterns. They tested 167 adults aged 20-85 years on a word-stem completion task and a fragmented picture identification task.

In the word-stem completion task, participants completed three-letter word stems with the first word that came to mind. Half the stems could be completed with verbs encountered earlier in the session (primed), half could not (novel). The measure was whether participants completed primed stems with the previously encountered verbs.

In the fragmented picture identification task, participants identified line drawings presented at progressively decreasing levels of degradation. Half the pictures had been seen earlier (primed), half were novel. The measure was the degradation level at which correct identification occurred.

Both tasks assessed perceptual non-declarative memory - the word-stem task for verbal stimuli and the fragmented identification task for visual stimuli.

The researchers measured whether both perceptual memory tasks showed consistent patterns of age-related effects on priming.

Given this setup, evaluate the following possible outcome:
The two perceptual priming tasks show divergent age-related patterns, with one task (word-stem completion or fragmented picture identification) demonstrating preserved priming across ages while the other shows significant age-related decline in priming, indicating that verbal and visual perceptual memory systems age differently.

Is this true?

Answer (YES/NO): NO